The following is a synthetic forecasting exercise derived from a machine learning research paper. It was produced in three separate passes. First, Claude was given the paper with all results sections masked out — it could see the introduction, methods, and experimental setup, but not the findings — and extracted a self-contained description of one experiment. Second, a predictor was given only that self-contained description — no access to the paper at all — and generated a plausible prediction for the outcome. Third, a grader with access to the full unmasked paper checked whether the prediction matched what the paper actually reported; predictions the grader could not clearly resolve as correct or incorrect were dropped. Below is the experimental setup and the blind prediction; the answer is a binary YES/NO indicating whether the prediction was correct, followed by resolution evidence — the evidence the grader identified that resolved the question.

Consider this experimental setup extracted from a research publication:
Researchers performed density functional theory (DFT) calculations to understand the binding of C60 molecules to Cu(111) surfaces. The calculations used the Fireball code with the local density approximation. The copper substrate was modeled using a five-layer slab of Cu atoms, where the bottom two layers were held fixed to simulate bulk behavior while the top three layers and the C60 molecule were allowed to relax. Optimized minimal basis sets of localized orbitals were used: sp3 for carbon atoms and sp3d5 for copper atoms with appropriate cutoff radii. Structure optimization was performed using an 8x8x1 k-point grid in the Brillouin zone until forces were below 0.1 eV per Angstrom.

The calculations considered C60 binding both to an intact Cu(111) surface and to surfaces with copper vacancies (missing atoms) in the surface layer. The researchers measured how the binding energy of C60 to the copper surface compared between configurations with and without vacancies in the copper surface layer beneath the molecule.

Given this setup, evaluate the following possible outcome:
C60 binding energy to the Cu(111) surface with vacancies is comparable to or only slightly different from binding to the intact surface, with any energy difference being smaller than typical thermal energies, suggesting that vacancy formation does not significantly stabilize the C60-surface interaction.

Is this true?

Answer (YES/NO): NO